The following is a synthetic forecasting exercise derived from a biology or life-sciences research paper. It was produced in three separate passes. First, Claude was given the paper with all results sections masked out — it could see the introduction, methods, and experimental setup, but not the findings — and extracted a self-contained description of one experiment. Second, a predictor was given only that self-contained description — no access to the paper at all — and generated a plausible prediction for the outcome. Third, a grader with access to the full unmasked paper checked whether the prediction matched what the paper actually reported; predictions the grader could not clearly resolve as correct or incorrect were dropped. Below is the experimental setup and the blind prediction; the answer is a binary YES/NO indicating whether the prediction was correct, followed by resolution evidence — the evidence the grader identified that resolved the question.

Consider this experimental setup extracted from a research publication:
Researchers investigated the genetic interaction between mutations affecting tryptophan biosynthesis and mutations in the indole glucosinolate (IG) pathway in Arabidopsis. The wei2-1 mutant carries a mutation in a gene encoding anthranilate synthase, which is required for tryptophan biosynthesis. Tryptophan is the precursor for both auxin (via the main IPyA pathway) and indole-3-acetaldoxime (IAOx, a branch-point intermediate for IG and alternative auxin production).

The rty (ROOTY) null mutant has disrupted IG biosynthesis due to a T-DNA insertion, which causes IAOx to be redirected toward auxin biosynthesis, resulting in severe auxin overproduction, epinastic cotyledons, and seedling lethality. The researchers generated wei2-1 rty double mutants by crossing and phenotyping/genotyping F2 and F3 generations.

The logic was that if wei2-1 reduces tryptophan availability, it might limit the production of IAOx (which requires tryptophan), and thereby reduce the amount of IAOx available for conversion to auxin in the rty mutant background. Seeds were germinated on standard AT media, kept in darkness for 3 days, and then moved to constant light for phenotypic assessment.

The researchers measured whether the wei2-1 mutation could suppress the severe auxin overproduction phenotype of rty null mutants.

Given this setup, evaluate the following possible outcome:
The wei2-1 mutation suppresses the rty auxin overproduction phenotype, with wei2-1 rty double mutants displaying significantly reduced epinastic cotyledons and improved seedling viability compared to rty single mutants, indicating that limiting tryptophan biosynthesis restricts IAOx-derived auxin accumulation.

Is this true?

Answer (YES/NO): YES